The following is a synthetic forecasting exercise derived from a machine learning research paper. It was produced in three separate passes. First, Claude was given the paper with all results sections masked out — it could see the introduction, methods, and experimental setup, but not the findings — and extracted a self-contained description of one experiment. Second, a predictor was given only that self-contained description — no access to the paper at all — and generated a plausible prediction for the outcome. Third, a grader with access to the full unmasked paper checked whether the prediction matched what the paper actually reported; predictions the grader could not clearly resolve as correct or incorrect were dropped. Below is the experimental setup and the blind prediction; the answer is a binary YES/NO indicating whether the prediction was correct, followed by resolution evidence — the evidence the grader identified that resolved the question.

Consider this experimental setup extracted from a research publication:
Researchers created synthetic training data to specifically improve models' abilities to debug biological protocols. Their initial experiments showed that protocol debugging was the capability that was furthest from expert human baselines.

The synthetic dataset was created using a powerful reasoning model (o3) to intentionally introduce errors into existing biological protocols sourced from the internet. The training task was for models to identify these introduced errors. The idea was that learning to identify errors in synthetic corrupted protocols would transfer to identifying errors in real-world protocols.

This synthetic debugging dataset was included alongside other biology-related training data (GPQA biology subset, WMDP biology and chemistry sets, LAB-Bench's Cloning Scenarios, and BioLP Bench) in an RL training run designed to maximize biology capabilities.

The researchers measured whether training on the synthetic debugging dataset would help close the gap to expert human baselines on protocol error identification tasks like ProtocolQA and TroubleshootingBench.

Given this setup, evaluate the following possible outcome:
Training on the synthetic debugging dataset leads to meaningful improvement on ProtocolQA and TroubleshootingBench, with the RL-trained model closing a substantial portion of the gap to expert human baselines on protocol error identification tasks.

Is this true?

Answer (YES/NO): NO